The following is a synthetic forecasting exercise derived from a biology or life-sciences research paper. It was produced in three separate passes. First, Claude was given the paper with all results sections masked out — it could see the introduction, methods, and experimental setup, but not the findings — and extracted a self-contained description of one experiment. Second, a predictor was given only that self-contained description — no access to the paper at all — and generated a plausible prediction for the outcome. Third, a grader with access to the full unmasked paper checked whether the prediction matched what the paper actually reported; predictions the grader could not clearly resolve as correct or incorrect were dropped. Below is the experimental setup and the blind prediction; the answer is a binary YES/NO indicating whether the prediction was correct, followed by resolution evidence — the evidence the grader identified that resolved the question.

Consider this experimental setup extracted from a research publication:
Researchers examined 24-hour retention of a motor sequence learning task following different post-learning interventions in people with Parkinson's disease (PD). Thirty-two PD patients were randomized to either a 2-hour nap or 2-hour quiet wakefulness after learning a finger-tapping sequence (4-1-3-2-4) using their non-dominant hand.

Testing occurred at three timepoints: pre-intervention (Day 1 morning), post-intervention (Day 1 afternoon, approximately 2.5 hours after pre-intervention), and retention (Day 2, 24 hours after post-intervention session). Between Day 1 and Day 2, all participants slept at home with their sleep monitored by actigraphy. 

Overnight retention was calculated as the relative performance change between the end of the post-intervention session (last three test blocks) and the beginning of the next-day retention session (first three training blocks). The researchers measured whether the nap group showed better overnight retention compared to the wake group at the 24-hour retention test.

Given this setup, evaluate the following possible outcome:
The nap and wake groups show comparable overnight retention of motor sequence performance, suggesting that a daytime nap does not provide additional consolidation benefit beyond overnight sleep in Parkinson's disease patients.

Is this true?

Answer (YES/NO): YES